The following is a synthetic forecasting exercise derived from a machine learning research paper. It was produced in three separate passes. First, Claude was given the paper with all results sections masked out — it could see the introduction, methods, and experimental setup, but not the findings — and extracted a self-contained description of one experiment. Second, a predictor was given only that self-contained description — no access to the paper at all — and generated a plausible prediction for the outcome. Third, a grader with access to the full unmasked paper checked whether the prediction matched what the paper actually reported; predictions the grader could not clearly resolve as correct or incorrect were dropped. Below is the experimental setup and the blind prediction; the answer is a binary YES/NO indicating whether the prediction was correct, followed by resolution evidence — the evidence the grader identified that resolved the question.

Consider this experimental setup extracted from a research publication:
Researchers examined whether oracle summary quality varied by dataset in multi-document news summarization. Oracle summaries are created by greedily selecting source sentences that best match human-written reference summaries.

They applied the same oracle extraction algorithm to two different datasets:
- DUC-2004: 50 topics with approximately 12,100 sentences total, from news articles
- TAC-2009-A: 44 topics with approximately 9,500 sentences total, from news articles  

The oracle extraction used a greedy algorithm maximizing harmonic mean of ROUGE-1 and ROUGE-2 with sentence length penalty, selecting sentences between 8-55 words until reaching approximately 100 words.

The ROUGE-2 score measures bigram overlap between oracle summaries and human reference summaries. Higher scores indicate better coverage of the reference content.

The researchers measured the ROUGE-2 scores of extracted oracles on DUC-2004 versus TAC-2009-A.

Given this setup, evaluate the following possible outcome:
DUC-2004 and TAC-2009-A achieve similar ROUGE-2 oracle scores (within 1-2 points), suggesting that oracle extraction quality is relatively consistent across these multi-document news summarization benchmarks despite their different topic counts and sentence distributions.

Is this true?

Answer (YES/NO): NO